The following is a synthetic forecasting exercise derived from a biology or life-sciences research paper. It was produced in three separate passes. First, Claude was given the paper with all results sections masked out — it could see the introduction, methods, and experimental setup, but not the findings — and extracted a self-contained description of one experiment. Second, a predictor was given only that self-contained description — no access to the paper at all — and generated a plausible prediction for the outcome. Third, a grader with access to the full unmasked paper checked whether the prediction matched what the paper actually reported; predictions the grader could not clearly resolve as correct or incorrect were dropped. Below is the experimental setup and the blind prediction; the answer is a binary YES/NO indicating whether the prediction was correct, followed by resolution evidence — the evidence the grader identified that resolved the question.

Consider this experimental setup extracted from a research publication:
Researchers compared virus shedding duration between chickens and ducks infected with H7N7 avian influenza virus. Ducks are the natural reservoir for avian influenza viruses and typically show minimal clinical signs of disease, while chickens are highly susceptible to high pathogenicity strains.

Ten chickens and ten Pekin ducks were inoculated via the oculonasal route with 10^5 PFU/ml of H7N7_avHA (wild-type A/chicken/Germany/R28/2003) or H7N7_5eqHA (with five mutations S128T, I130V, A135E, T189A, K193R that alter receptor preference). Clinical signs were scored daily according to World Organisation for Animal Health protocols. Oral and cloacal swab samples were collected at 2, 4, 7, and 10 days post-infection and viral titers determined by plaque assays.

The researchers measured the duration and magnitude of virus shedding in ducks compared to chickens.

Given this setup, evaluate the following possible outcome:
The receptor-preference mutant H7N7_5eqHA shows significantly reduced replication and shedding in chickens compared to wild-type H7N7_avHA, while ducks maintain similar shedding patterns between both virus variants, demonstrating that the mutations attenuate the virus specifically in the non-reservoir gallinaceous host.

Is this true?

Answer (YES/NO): NO